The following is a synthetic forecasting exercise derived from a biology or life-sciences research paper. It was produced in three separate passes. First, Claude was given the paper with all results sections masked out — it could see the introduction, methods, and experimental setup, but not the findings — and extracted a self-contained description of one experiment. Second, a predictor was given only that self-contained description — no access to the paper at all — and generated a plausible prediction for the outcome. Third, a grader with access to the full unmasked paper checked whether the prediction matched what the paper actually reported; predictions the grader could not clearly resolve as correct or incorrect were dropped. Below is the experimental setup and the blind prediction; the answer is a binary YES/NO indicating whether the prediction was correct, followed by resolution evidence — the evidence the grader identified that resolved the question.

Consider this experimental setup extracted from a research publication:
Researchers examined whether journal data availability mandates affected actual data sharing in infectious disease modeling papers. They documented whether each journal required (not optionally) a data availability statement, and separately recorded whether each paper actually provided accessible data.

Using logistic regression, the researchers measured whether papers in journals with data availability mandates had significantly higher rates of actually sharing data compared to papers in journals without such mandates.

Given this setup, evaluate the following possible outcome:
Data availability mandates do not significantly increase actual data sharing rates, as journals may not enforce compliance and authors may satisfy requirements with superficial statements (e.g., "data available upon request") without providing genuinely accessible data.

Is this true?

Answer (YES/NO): YES